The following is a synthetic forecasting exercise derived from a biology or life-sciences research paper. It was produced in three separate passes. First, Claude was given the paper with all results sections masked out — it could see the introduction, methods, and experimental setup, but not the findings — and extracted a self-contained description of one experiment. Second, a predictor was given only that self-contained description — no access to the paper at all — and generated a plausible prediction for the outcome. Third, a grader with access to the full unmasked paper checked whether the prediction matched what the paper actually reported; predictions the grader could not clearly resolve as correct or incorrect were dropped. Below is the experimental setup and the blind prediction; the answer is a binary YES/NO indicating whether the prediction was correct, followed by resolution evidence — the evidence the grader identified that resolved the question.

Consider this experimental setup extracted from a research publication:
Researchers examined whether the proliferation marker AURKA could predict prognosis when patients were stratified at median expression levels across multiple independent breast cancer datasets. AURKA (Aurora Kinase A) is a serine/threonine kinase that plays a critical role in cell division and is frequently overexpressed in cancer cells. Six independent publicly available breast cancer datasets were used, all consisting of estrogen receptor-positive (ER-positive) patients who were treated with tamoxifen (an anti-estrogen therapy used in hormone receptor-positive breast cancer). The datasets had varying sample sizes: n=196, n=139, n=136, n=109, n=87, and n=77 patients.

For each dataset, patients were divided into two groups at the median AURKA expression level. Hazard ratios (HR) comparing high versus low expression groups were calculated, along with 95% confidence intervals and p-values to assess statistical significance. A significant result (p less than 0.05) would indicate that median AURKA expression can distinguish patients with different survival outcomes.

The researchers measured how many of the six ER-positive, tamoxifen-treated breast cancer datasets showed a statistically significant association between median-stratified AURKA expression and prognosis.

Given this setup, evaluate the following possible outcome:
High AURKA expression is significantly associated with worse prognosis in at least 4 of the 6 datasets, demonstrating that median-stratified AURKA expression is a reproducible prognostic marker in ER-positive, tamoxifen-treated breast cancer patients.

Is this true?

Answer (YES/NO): NO